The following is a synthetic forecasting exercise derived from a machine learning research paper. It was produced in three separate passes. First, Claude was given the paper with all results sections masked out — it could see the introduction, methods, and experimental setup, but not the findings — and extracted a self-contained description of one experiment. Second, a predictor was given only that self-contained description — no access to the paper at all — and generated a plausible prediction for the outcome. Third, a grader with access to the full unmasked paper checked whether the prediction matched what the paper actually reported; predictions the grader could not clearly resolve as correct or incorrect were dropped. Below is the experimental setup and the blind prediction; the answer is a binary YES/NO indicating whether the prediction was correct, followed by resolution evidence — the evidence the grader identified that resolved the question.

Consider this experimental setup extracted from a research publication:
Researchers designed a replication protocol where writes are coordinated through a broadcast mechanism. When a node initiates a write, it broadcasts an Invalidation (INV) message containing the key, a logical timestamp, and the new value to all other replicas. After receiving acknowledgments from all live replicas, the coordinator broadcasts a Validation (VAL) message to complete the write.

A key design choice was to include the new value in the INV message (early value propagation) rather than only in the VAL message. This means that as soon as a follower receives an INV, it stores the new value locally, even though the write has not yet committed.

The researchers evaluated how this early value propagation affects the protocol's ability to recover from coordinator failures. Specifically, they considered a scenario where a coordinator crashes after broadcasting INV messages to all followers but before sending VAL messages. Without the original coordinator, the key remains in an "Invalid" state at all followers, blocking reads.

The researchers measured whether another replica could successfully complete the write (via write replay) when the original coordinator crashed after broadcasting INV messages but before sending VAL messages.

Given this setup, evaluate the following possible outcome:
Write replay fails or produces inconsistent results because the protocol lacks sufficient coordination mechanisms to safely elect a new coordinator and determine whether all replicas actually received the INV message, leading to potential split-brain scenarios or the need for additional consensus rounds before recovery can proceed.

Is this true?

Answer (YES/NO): NO